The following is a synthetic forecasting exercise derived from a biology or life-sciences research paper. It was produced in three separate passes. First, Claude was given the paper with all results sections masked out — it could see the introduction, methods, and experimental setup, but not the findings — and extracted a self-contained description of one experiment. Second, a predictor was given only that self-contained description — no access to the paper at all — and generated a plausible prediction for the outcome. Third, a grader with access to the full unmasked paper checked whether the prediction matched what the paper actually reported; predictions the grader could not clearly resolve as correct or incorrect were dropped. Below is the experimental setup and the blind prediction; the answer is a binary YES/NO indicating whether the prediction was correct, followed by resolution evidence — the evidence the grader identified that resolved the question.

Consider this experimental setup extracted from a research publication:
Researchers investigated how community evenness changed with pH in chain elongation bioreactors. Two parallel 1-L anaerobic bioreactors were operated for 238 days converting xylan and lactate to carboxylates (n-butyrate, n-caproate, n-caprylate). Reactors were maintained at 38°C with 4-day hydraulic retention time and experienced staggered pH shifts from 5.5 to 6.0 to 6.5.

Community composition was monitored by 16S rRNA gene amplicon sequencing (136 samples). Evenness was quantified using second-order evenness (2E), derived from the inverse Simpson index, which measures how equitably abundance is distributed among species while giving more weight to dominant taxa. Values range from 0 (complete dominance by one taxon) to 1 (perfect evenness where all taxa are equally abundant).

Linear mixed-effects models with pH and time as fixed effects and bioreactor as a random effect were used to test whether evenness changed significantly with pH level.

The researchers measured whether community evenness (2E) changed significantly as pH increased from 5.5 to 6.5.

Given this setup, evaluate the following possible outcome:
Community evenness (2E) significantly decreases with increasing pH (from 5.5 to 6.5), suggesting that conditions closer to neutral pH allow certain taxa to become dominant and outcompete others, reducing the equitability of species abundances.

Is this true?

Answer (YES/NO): YES